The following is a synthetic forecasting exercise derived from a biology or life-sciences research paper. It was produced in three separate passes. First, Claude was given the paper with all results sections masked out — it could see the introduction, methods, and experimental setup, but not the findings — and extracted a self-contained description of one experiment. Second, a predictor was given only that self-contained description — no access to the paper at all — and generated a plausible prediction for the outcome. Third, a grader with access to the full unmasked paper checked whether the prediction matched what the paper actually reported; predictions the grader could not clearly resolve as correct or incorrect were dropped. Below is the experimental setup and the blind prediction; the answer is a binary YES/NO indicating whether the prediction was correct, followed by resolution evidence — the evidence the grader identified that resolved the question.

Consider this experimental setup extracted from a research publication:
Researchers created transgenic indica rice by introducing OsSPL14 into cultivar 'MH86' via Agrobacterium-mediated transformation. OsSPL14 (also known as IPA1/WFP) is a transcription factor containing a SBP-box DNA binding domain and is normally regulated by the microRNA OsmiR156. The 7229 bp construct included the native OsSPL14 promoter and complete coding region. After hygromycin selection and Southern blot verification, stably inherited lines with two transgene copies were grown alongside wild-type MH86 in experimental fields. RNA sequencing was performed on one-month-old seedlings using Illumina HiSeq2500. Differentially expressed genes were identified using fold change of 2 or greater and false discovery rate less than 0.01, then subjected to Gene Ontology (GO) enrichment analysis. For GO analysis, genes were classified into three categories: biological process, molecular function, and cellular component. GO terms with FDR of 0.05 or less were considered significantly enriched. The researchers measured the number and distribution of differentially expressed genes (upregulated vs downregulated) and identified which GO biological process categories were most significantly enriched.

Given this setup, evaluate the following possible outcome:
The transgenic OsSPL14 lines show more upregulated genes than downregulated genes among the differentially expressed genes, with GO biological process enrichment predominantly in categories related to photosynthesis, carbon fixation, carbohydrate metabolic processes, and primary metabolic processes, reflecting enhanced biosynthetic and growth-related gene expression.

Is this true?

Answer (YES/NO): NO